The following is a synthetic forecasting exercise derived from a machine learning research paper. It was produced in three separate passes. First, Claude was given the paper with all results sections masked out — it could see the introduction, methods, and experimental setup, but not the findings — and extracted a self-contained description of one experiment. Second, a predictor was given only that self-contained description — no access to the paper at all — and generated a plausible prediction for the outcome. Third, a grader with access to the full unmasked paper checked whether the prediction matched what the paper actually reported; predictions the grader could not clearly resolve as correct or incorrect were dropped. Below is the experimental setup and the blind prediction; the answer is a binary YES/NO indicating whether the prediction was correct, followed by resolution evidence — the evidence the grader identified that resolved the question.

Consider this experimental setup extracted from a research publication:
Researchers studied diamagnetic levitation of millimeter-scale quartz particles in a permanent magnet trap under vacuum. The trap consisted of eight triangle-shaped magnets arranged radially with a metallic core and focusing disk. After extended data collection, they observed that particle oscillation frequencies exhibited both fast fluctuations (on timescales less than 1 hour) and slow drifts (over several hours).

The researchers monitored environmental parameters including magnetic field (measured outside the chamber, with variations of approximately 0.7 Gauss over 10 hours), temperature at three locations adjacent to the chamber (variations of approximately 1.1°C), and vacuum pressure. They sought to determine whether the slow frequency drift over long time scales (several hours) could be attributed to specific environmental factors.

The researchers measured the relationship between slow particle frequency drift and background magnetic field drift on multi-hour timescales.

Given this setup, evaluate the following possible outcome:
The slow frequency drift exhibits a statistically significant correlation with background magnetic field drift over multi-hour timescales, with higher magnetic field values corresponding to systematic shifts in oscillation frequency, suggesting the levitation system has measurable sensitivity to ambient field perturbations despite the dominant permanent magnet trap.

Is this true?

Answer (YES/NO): NO